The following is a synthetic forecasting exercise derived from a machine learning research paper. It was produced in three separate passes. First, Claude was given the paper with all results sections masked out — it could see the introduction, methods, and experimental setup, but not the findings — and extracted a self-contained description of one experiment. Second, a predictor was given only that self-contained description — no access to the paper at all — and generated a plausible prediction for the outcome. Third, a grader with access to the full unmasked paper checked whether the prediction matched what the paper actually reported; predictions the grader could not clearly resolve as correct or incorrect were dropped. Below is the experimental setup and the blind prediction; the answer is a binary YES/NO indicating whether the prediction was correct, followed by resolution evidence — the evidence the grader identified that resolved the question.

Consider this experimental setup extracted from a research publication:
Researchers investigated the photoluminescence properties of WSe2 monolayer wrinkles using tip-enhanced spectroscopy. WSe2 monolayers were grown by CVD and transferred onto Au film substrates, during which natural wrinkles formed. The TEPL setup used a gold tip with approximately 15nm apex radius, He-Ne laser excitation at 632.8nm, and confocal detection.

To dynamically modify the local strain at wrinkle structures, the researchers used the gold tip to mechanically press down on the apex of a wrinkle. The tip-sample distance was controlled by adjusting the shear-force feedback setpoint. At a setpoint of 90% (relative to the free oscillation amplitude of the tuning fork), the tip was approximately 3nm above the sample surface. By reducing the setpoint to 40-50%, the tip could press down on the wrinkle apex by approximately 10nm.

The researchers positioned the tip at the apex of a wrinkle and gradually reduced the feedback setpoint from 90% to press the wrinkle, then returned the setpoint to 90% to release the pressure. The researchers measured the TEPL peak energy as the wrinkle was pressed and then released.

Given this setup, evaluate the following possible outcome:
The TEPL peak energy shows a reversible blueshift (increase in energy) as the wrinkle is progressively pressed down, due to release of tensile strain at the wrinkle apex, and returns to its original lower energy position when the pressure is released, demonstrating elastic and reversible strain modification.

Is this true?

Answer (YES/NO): YES